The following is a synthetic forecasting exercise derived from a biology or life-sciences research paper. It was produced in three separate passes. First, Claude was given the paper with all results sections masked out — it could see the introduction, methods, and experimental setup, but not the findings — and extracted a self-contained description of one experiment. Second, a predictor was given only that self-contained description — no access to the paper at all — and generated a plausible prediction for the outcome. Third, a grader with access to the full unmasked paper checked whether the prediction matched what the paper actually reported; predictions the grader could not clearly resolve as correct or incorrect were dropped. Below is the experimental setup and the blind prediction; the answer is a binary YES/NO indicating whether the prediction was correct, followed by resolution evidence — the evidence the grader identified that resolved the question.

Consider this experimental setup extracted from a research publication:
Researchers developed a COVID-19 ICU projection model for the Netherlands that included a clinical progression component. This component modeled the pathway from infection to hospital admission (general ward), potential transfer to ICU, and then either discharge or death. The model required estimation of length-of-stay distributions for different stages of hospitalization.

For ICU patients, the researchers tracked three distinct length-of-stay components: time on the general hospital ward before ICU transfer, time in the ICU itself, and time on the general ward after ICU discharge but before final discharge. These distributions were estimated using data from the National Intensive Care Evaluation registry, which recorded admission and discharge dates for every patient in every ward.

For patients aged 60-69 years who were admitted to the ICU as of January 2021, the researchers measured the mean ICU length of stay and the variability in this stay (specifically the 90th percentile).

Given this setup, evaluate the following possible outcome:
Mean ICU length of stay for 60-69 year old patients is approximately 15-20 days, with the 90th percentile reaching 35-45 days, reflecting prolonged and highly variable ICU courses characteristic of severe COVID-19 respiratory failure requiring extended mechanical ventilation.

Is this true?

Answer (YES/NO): NO